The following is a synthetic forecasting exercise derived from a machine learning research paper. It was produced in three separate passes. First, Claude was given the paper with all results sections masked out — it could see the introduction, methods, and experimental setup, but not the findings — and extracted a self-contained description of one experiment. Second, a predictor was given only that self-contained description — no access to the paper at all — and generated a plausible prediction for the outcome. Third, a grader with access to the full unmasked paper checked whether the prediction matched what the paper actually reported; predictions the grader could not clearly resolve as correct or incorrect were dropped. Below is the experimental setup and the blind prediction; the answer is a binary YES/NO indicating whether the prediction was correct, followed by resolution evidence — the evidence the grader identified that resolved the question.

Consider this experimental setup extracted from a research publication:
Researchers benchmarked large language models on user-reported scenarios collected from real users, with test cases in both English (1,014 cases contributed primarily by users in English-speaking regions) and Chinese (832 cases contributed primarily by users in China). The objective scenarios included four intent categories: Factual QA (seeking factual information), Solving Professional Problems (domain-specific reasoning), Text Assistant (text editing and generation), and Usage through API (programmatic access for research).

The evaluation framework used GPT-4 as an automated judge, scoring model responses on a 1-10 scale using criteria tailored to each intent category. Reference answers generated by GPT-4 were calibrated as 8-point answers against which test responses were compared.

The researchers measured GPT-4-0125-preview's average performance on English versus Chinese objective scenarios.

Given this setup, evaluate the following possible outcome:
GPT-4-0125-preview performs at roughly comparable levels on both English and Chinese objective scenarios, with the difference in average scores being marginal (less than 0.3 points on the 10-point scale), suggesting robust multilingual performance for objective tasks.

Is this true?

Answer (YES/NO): YES